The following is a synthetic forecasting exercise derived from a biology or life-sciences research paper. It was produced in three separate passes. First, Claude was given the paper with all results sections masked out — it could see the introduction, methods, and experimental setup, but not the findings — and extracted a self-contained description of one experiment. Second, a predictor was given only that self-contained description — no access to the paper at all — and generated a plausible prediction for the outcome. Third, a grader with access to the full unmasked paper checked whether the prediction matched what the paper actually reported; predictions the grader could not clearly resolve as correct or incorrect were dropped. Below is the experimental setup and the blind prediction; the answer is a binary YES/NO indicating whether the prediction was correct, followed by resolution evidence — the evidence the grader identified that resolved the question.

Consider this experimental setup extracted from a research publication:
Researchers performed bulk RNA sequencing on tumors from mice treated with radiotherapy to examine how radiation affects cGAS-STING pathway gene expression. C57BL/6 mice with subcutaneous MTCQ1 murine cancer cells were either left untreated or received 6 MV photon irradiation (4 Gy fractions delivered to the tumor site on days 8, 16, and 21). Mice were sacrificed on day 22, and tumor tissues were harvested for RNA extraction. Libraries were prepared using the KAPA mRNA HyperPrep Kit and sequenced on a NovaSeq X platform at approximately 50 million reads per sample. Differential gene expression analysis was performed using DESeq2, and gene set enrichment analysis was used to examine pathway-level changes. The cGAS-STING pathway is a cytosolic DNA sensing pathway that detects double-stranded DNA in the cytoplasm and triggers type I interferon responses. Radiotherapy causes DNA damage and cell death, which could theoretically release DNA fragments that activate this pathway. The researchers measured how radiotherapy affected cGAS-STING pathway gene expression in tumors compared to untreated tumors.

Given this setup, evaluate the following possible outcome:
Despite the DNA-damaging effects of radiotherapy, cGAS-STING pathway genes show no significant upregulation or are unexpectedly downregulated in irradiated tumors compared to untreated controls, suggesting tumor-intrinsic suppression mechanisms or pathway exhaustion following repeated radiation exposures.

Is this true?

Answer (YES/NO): YES